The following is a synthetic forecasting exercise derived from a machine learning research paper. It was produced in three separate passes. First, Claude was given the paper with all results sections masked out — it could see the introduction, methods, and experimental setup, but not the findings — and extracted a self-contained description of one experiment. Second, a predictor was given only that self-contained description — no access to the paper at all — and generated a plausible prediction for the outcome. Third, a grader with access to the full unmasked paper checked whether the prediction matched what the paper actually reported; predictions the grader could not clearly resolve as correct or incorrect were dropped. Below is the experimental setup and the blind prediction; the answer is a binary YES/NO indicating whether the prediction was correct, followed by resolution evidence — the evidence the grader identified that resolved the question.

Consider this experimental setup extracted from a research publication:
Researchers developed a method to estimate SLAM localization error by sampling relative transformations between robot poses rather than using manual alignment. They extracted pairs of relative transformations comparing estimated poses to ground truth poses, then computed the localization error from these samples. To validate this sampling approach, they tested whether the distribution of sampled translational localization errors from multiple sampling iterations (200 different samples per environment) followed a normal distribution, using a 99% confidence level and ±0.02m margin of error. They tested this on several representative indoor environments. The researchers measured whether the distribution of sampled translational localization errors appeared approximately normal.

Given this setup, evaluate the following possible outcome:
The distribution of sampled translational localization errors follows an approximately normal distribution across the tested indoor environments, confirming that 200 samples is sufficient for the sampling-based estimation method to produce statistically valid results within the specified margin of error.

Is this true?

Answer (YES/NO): YES